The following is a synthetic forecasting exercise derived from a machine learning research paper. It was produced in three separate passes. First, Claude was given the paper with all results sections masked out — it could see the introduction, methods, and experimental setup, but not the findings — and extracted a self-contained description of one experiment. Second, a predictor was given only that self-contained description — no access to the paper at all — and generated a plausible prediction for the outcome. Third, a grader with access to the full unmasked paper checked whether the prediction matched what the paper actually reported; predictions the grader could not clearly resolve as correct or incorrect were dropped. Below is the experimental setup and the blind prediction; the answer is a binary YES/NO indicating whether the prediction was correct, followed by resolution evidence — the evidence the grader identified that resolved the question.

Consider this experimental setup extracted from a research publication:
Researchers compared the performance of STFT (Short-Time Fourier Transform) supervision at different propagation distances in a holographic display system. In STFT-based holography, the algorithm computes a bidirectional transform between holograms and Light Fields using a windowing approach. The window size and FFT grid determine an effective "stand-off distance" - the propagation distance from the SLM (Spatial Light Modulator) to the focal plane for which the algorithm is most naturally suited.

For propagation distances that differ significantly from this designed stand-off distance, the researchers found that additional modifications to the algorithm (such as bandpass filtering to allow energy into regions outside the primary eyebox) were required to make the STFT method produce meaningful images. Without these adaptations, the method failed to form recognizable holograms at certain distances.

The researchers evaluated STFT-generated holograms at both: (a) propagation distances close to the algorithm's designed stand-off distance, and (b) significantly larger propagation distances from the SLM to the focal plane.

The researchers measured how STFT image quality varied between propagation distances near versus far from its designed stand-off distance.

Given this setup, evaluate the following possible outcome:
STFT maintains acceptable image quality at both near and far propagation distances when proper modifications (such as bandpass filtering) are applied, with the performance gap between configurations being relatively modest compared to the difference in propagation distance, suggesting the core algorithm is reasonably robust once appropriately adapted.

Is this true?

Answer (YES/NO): NO